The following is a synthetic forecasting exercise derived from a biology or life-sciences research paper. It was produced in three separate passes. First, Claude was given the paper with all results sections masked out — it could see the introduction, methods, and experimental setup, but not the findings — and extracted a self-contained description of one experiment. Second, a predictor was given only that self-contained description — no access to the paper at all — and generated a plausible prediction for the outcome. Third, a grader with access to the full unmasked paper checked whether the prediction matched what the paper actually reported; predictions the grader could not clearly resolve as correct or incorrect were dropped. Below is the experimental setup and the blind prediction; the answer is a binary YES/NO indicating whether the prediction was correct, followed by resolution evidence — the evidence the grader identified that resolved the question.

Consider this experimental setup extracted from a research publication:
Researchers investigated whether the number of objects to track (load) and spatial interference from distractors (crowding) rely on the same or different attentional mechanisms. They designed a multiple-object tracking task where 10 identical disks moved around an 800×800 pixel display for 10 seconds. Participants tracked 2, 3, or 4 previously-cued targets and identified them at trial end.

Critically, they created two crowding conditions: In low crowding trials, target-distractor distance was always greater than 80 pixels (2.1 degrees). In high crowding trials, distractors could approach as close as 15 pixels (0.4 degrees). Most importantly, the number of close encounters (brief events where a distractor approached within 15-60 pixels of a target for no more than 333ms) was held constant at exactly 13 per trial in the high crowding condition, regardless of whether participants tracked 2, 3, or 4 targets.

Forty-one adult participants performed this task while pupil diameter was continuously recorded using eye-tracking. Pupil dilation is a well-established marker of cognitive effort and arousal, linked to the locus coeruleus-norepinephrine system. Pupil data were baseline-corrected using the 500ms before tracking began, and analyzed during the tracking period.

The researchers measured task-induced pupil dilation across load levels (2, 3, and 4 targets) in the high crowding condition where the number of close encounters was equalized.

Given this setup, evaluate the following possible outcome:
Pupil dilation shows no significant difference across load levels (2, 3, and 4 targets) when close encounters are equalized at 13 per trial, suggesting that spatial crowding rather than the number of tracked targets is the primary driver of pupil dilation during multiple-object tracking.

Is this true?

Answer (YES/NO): NO